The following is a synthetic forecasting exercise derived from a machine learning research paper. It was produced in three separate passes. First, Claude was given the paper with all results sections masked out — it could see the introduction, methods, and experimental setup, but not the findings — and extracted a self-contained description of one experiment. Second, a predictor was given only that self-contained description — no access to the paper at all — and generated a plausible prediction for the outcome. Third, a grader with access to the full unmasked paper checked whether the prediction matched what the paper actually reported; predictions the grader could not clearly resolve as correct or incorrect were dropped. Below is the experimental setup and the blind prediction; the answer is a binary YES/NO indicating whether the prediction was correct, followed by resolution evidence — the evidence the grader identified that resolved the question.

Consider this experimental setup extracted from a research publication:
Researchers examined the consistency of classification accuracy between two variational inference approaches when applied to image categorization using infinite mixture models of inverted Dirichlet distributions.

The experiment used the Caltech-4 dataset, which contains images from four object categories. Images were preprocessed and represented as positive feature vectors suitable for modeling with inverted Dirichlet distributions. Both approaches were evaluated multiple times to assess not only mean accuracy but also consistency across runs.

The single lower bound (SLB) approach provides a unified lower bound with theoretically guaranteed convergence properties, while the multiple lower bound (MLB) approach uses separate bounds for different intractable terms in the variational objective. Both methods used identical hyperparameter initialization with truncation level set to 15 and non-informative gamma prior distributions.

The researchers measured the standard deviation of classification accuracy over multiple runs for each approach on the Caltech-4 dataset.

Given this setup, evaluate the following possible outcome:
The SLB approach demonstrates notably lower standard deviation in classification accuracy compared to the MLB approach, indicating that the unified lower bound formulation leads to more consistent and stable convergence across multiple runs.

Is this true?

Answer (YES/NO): YES